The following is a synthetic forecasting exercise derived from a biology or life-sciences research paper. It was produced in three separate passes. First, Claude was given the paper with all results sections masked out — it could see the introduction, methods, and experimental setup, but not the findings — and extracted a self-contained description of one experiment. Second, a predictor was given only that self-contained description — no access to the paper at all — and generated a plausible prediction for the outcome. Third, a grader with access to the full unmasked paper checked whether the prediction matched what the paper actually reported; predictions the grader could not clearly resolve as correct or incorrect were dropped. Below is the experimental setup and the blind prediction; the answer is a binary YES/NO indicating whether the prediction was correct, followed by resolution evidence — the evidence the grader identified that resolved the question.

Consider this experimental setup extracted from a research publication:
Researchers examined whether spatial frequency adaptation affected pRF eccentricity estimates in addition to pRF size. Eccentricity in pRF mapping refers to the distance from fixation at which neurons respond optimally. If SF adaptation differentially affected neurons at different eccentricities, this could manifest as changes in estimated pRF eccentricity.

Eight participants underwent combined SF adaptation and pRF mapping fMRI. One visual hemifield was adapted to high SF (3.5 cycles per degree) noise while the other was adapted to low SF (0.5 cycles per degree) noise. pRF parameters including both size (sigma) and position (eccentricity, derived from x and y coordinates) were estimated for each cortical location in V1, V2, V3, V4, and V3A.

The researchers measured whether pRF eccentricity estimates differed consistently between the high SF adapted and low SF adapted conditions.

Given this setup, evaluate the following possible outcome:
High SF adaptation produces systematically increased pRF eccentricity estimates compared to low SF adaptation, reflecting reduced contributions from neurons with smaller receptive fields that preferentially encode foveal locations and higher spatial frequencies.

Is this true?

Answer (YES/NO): NO